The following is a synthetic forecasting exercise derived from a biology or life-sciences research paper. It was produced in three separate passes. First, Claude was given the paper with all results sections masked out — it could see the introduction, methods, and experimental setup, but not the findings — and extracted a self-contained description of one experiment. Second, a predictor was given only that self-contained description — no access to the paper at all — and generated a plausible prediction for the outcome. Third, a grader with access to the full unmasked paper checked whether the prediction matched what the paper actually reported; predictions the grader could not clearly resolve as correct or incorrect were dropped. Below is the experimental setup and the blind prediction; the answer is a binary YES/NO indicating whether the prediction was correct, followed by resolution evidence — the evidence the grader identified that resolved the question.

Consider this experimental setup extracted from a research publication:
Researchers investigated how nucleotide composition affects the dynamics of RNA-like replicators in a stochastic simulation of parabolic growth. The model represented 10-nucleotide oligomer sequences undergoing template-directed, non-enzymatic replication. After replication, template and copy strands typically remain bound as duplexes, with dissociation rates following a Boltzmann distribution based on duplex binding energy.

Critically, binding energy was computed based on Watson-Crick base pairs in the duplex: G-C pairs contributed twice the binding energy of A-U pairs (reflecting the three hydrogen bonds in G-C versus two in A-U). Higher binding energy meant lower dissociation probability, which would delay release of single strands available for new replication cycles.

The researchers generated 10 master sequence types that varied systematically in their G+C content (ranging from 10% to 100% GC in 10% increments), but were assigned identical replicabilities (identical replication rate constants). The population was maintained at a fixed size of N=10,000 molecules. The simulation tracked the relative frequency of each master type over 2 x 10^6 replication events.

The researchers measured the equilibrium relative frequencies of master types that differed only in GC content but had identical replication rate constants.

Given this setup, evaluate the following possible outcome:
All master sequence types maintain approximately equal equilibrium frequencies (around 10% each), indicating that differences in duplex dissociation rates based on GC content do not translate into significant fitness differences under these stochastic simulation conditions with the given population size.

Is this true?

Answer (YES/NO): NO